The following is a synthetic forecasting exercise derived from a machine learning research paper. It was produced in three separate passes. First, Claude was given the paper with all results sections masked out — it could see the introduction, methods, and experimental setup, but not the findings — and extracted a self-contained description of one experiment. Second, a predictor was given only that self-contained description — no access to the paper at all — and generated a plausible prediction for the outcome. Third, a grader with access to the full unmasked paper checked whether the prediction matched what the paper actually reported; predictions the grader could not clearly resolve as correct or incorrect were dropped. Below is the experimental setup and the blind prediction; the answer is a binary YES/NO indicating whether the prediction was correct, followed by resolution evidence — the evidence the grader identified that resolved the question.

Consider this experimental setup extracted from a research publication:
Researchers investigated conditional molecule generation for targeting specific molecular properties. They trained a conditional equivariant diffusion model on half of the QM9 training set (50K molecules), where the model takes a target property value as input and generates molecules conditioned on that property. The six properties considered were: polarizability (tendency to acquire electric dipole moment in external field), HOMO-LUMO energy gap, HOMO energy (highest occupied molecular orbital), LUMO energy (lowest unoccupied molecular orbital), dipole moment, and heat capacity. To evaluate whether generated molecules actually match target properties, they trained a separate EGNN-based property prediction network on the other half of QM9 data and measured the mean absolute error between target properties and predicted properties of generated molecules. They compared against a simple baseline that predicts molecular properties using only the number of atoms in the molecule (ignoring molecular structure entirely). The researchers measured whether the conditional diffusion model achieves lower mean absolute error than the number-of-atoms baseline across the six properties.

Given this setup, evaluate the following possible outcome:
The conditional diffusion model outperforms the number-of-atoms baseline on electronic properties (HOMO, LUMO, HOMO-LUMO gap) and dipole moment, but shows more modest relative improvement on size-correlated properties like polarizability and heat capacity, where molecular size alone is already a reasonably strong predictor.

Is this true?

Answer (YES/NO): NO